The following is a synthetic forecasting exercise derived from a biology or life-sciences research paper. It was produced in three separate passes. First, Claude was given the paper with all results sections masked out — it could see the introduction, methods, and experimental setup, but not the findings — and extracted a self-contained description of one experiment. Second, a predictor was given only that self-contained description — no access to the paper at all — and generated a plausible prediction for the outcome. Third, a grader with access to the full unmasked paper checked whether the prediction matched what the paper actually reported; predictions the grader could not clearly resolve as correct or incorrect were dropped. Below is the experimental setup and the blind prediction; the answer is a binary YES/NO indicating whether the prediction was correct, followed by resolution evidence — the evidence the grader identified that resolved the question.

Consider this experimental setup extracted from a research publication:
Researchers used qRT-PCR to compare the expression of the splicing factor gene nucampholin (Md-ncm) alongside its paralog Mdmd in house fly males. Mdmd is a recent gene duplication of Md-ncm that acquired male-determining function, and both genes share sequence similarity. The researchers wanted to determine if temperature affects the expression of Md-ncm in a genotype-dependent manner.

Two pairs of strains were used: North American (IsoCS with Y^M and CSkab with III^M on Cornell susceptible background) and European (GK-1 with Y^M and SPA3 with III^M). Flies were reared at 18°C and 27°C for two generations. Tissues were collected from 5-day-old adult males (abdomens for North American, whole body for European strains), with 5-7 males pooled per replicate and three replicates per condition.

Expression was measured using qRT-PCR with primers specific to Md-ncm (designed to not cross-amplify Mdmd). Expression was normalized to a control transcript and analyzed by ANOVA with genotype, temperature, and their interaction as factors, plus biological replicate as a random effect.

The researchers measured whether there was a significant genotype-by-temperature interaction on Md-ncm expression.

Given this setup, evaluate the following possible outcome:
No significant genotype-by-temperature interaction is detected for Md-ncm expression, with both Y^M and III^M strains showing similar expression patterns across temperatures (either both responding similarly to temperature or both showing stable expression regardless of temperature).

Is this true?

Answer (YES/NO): YES